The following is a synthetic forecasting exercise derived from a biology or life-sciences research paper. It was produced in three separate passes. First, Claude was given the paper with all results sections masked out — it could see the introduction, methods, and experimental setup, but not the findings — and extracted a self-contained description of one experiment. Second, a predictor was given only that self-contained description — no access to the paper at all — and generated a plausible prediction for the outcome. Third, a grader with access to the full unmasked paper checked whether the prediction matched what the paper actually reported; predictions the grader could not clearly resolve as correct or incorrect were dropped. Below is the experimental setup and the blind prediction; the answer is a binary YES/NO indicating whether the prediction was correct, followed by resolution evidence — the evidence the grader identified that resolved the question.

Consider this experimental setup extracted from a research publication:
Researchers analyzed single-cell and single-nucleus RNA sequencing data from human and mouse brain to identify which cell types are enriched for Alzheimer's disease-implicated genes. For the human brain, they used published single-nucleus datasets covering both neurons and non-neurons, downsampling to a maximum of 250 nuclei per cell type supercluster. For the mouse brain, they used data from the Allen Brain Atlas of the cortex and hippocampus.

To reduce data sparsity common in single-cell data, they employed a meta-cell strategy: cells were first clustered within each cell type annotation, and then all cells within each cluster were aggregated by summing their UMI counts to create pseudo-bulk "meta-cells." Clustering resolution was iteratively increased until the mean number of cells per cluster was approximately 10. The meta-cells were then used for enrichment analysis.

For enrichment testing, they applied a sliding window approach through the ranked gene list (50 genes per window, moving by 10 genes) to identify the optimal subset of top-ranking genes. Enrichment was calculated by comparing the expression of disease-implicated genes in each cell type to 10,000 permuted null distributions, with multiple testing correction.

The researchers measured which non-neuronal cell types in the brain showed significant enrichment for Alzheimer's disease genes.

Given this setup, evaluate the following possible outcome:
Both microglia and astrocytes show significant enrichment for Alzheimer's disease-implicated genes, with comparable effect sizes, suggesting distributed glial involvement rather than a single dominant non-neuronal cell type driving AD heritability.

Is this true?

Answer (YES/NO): NO